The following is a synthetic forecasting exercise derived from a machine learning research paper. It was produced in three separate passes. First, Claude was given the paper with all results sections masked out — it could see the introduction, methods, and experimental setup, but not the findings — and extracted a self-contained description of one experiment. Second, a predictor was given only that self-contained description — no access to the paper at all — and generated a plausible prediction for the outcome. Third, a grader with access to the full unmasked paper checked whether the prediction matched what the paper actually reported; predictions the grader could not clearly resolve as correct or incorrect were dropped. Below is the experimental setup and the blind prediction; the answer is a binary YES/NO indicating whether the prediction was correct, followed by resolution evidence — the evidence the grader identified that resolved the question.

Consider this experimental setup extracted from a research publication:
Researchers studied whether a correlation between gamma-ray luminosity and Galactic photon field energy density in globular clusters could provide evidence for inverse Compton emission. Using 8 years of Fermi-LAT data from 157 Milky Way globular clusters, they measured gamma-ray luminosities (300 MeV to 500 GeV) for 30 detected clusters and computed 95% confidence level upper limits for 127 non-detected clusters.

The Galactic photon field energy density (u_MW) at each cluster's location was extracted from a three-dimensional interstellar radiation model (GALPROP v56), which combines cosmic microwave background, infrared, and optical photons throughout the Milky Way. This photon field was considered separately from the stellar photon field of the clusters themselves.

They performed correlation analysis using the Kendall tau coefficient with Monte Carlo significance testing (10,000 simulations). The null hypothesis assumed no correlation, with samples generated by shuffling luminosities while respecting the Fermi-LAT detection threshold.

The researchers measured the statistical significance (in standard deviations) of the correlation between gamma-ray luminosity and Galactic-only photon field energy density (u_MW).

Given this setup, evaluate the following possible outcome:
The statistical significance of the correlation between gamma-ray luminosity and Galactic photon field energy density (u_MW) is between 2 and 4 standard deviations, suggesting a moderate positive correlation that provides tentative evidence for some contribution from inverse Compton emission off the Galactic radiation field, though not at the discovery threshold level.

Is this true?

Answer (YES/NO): NO